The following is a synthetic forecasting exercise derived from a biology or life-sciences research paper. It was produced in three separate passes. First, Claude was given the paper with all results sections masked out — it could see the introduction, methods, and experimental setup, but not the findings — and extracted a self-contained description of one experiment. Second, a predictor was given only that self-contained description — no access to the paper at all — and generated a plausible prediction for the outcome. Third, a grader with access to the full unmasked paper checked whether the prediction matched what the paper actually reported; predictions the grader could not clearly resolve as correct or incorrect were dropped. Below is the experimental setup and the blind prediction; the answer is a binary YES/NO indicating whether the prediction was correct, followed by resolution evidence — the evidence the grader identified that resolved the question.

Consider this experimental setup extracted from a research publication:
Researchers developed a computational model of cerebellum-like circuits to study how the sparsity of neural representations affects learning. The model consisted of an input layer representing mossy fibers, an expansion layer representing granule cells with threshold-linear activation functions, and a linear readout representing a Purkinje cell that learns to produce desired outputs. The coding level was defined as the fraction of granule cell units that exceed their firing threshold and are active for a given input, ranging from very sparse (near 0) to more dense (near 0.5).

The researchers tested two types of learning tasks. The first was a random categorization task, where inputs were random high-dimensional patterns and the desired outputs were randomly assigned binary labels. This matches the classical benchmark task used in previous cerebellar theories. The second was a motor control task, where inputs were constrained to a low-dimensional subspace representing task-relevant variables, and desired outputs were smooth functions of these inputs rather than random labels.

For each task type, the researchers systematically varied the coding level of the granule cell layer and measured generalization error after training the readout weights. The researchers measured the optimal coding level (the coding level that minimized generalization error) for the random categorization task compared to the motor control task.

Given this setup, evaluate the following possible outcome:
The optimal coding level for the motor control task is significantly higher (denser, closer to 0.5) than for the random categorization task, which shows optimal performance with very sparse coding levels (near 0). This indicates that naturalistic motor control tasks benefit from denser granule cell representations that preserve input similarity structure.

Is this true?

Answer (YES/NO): YES